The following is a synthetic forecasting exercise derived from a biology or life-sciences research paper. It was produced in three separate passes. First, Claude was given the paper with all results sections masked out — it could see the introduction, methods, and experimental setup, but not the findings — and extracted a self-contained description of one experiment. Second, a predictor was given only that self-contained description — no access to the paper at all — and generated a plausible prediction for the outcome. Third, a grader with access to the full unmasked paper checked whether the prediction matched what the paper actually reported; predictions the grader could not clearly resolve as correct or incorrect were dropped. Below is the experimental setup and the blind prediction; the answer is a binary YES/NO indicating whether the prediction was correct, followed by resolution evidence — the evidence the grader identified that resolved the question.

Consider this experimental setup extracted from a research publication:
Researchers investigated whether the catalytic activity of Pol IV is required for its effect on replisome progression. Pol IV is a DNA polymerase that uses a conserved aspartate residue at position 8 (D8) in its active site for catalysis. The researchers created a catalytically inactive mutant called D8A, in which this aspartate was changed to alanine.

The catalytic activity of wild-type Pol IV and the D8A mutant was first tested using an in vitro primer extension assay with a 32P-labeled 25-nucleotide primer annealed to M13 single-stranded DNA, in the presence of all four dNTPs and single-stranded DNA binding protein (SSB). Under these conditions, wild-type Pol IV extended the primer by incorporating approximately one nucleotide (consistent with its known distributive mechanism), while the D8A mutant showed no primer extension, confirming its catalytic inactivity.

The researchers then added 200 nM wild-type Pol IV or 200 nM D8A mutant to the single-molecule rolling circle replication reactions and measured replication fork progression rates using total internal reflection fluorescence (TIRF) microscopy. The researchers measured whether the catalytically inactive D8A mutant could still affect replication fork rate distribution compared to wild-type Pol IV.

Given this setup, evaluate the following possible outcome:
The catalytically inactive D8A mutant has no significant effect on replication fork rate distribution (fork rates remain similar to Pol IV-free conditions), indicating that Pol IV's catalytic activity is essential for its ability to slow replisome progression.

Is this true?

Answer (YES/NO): NO